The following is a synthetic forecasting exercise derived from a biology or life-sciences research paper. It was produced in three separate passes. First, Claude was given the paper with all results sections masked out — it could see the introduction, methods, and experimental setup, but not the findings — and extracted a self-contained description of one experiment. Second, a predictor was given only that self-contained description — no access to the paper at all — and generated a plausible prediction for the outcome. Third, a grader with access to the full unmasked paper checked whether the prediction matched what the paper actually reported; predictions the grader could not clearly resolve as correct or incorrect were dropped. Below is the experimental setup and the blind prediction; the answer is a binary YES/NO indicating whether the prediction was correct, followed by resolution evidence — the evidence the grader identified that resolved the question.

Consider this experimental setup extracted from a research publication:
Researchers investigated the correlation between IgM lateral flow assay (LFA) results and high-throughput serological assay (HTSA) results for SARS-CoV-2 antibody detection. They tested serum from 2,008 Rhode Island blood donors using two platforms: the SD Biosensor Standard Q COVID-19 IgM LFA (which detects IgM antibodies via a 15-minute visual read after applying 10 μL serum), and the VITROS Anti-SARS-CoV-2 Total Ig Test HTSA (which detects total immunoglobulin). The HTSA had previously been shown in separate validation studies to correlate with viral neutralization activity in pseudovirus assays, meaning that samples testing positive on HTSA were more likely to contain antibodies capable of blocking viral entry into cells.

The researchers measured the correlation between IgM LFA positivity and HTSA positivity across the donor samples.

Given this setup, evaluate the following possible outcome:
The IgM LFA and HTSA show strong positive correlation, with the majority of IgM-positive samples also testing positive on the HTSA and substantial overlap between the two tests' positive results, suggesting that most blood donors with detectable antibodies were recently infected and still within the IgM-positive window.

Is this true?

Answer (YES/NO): NO